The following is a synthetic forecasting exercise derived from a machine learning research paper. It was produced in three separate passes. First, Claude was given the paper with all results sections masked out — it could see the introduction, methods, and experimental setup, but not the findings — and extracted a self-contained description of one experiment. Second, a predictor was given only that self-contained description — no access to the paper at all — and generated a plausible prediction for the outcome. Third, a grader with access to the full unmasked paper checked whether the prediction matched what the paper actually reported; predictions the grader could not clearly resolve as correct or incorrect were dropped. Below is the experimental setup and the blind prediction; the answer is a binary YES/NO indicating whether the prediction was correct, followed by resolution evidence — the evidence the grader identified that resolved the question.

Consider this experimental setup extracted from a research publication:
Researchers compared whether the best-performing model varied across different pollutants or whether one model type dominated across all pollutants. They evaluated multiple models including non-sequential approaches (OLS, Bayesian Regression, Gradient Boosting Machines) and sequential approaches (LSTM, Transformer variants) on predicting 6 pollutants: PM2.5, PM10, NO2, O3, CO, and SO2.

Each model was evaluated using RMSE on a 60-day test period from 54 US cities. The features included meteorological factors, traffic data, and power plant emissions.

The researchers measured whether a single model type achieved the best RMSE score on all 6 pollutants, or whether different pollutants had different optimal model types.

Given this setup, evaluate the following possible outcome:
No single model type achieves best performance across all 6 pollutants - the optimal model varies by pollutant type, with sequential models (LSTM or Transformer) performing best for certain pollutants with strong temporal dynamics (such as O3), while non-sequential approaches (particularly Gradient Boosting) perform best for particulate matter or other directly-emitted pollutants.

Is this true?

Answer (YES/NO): NO